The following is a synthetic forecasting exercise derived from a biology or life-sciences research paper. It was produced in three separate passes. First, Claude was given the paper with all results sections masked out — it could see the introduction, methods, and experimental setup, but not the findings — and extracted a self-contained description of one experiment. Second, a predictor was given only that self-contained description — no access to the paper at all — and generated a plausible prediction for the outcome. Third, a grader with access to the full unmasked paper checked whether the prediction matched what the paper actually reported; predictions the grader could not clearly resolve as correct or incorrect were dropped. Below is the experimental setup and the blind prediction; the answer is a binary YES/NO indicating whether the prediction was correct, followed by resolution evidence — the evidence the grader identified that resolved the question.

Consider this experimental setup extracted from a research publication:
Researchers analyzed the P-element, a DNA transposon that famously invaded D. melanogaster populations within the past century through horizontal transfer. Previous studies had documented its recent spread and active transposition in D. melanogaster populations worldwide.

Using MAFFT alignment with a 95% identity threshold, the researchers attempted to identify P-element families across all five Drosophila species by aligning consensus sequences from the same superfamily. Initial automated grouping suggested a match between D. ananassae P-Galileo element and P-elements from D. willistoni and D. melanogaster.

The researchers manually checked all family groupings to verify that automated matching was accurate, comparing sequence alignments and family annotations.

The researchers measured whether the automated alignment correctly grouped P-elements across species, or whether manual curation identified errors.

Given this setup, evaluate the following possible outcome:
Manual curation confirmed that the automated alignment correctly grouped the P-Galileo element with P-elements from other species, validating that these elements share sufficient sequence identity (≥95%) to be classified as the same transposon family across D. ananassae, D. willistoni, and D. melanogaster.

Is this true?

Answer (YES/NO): NO